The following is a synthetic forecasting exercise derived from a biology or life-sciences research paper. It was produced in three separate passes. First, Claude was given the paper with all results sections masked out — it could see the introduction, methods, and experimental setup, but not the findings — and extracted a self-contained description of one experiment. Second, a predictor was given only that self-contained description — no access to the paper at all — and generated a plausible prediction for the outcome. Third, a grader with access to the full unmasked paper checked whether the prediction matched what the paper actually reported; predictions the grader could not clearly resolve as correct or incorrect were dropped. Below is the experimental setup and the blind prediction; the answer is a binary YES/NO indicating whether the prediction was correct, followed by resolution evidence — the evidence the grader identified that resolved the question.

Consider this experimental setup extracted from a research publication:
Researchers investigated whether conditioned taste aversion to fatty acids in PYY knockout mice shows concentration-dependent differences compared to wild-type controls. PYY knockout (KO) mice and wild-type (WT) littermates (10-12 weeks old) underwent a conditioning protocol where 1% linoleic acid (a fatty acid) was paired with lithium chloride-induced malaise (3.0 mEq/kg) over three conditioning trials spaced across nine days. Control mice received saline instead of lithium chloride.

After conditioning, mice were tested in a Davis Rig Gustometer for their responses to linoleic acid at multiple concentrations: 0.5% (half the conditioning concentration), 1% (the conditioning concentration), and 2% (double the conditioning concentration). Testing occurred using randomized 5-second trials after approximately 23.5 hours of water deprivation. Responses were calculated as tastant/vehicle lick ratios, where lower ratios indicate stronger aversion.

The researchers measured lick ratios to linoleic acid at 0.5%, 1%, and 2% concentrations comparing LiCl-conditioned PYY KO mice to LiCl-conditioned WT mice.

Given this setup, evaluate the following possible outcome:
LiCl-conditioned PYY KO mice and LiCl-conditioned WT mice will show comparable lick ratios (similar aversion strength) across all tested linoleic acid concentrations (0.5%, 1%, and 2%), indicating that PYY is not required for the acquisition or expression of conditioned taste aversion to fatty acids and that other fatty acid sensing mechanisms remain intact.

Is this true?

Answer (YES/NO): NO